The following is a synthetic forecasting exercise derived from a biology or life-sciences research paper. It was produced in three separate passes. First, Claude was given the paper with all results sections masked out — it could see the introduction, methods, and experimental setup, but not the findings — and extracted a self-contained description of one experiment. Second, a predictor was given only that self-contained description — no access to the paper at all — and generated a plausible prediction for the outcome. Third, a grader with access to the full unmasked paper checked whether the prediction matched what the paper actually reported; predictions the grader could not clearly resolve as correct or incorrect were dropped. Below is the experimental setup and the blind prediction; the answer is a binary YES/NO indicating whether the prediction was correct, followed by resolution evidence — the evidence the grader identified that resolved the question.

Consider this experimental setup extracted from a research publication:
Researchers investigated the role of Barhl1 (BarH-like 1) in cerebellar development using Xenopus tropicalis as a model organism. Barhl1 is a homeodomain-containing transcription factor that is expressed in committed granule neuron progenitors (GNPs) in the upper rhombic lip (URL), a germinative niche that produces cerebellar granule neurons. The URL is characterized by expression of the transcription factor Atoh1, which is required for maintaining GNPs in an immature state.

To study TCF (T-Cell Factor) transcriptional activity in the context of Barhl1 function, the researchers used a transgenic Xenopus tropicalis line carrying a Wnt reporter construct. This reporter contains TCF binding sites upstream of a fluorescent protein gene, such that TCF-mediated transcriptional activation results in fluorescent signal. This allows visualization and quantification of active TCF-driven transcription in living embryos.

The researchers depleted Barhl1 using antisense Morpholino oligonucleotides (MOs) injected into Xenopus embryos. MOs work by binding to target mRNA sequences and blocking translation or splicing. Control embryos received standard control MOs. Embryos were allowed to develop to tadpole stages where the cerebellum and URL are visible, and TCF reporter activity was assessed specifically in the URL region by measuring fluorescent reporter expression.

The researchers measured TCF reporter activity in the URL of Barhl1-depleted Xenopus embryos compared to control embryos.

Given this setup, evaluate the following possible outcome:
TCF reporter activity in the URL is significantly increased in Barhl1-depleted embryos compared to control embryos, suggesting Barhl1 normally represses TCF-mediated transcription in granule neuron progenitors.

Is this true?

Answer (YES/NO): YES